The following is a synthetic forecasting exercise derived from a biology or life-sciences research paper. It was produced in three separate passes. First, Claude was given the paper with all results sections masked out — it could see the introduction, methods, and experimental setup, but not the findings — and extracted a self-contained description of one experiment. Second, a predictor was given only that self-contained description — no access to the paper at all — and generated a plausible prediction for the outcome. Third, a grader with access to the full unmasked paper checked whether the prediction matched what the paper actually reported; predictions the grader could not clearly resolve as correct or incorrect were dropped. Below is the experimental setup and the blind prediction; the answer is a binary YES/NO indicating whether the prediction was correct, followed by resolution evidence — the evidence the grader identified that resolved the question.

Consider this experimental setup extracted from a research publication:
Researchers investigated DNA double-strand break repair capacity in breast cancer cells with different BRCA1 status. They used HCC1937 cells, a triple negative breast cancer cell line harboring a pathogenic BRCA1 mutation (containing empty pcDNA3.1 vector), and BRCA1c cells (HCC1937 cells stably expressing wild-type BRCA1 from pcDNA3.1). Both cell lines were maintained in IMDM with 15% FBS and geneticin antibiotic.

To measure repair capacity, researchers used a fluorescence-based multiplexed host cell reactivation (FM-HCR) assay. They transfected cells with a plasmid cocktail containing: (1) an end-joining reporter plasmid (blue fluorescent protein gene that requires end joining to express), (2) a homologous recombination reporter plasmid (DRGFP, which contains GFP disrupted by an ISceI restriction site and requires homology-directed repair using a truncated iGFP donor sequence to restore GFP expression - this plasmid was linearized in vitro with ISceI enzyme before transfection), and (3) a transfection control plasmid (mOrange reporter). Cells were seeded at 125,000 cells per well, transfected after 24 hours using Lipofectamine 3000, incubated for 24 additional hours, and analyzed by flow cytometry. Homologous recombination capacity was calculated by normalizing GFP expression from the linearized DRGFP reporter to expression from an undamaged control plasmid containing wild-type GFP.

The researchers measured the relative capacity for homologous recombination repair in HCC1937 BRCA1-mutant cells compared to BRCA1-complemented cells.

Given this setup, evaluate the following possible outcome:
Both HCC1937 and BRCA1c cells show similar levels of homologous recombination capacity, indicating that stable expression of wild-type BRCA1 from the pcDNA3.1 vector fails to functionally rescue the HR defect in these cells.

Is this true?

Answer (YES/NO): NO